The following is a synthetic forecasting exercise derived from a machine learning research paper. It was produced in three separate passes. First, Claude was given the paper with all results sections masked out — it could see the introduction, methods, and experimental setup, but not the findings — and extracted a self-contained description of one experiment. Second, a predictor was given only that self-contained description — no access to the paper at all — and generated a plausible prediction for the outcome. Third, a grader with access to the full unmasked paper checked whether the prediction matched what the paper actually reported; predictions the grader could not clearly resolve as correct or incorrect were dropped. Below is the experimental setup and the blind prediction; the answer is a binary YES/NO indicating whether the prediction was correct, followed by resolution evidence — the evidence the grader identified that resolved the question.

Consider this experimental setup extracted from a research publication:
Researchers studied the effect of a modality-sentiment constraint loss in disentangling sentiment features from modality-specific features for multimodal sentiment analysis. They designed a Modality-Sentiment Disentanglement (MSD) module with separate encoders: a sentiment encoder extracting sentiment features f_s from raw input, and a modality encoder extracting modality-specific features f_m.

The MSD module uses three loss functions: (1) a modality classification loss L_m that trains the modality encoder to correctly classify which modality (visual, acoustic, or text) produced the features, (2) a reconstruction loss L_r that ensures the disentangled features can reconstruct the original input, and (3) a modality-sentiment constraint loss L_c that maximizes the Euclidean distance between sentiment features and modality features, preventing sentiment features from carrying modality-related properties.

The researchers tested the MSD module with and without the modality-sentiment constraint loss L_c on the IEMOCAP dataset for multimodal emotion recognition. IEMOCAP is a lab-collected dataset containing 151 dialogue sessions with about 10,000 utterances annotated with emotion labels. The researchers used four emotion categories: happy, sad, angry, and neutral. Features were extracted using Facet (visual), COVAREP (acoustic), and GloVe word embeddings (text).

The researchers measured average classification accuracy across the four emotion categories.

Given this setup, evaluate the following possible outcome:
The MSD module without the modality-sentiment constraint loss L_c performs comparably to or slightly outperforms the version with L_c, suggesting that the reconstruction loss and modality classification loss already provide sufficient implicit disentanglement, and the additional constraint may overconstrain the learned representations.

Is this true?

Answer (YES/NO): NO